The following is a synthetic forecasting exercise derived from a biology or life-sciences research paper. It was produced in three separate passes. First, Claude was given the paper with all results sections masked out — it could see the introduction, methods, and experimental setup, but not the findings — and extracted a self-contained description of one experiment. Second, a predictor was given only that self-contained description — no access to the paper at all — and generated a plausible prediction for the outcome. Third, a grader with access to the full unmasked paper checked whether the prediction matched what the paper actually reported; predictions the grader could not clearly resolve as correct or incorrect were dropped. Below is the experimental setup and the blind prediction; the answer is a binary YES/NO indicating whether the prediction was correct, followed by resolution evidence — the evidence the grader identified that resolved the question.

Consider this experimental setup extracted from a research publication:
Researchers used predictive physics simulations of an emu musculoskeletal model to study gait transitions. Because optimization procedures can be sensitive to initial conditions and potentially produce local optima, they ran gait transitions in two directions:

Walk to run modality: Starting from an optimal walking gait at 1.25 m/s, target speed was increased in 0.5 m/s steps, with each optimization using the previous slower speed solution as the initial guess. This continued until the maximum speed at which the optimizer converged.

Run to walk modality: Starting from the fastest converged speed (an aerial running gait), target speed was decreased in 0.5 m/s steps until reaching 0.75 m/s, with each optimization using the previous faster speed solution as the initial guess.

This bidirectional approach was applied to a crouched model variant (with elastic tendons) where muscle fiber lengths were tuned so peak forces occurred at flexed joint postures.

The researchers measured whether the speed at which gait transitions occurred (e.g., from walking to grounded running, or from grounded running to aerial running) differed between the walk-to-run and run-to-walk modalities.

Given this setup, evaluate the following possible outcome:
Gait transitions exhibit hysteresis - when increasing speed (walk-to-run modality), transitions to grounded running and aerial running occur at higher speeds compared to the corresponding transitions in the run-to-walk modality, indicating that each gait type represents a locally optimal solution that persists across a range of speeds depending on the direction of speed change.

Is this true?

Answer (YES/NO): YES